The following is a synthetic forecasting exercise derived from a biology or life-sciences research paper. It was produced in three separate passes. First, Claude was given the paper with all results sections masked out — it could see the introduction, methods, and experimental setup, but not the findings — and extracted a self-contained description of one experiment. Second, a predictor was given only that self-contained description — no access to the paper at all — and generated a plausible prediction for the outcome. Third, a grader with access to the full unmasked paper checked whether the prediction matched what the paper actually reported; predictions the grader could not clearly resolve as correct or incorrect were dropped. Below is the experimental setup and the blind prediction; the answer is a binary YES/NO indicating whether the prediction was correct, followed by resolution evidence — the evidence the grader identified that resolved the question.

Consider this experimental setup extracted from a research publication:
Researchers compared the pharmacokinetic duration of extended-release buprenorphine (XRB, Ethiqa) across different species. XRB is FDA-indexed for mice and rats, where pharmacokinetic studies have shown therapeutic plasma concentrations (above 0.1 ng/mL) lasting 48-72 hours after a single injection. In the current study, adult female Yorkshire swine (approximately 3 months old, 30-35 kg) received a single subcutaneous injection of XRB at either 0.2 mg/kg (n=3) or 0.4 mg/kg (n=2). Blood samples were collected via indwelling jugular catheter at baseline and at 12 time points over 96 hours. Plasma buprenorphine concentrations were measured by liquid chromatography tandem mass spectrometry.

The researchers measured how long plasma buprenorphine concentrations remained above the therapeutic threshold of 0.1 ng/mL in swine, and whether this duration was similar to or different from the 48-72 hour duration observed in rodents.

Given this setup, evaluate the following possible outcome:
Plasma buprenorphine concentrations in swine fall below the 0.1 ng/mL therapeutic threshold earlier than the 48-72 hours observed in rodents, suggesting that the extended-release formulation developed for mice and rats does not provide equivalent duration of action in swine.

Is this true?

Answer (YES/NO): NO